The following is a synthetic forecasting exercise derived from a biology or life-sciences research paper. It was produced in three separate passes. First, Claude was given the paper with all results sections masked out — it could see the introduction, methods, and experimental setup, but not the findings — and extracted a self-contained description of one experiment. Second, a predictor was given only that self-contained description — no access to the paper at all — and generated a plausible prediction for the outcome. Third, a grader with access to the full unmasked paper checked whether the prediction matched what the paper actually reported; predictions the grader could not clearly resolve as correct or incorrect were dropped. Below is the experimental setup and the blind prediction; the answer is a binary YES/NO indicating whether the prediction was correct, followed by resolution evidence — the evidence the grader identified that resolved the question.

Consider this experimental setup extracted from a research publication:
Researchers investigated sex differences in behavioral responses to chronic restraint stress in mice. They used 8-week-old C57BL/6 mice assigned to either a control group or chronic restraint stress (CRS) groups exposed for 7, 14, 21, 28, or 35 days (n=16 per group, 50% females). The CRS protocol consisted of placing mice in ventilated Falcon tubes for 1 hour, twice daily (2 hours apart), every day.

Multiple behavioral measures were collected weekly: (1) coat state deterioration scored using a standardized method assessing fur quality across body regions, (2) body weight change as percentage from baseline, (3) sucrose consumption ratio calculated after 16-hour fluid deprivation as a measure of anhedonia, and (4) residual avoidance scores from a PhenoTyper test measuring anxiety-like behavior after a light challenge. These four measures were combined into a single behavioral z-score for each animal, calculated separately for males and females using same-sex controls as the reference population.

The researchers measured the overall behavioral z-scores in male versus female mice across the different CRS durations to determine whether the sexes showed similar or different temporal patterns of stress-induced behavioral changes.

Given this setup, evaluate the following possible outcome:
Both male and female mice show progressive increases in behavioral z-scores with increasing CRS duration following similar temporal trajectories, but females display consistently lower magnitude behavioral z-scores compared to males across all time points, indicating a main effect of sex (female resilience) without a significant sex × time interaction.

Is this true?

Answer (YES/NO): YES